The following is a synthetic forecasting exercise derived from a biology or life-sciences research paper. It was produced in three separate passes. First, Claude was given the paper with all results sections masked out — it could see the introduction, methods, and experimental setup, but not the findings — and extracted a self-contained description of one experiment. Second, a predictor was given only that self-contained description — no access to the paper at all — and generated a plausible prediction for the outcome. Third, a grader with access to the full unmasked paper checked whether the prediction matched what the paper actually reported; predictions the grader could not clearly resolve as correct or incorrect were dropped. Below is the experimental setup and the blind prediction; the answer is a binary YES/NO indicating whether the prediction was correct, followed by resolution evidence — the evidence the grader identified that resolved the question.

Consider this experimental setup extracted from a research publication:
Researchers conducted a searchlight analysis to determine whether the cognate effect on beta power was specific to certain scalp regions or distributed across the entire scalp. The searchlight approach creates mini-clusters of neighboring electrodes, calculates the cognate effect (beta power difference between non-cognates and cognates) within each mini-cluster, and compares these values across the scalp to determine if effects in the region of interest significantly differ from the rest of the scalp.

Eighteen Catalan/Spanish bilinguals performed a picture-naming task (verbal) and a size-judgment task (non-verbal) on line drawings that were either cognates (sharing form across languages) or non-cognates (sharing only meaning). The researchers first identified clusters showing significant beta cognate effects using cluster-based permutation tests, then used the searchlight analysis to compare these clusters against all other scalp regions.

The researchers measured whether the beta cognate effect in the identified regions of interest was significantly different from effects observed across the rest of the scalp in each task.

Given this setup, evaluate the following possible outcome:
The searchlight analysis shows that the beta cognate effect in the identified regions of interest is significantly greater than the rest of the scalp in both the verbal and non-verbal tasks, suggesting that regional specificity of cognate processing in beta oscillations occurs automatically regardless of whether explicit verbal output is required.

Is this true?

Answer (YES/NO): YES